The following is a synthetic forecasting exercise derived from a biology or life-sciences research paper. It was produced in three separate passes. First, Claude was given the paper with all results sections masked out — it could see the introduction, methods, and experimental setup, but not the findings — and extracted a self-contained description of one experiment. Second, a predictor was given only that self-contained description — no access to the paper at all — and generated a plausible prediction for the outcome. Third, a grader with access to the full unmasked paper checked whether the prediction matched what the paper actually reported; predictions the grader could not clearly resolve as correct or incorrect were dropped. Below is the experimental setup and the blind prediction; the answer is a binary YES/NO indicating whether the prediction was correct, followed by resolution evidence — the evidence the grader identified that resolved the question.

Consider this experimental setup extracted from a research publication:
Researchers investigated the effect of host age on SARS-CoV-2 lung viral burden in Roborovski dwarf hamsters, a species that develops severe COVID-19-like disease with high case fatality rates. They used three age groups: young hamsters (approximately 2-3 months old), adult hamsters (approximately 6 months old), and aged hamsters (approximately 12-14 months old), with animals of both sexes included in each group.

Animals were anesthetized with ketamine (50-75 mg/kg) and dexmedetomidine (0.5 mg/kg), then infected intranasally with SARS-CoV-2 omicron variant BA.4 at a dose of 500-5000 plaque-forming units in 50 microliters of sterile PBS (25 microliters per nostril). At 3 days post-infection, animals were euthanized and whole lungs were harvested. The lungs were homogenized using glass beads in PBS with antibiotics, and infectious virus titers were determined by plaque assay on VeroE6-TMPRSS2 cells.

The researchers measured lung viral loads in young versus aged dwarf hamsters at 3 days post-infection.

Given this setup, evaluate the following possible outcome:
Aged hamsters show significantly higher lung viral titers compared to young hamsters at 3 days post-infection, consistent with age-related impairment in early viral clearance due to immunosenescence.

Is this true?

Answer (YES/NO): YES